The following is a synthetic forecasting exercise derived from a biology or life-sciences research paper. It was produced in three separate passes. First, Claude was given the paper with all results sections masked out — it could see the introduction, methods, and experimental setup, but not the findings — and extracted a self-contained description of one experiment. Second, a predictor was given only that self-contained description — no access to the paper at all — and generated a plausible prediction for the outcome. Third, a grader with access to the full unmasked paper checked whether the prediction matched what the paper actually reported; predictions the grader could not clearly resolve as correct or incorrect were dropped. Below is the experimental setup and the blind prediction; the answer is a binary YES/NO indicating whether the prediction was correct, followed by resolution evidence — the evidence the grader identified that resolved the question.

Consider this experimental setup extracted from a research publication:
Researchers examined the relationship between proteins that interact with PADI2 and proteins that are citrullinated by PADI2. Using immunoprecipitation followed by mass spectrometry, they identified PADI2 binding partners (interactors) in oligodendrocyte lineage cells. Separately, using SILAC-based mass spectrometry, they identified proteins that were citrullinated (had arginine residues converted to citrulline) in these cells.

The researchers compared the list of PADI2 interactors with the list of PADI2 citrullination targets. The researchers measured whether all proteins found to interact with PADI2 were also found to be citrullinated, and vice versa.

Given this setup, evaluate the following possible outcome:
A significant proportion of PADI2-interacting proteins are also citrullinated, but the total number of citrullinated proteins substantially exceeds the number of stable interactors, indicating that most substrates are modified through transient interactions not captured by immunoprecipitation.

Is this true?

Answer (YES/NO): YES